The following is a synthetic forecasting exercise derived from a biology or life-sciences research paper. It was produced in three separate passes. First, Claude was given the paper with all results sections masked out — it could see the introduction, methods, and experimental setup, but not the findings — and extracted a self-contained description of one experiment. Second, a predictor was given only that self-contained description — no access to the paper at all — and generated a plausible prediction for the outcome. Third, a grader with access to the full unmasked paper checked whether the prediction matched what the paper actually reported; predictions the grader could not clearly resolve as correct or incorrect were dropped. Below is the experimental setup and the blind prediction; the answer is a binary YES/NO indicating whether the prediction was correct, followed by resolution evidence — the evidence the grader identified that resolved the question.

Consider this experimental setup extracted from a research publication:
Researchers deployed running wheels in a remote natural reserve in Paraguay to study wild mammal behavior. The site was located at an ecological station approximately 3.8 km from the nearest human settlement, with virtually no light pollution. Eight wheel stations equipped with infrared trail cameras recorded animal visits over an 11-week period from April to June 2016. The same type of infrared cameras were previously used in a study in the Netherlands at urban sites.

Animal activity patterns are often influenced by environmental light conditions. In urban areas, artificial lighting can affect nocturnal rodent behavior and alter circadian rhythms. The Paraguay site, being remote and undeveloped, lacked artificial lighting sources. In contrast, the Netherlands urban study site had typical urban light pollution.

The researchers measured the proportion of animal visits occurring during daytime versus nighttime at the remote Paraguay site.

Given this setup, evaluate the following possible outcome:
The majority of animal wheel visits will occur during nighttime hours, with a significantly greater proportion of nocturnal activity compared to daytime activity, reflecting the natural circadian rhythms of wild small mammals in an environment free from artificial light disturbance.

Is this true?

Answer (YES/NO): YES